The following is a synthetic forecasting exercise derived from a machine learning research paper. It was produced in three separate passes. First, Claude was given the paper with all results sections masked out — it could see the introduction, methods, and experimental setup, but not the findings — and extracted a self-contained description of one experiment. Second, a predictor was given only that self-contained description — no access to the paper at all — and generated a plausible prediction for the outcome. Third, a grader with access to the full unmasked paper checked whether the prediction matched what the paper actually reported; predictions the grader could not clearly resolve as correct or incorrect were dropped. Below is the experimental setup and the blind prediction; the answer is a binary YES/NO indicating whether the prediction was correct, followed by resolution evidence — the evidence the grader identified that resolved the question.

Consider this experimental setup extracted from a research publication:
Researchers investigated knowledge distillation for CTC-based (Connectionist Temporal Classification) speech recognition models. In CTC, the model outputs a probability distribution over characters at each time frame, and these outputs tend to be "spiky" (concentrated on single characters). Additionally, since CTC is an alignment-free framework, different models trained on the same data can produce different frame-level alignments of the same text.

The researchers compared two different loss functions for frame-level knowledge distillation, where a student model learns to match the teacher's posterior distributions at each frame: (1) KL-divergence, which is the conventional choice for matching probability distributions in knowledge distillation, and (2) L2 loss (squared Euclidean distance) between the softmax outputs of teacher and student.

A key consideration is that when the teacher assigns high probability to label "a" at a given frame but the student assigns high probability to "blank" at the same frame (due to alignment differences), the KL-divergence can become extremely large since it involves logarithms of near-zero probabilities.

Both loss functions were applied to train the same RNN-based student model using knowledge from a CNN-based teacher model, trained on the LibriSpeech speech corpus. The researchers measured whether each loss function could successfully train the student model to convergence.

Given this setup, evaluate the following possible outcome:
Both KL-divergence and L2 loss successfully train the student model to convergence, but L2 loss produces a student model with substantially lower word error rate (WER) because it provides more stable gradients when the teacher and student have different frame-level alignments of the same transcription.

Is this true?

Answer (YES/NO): NO